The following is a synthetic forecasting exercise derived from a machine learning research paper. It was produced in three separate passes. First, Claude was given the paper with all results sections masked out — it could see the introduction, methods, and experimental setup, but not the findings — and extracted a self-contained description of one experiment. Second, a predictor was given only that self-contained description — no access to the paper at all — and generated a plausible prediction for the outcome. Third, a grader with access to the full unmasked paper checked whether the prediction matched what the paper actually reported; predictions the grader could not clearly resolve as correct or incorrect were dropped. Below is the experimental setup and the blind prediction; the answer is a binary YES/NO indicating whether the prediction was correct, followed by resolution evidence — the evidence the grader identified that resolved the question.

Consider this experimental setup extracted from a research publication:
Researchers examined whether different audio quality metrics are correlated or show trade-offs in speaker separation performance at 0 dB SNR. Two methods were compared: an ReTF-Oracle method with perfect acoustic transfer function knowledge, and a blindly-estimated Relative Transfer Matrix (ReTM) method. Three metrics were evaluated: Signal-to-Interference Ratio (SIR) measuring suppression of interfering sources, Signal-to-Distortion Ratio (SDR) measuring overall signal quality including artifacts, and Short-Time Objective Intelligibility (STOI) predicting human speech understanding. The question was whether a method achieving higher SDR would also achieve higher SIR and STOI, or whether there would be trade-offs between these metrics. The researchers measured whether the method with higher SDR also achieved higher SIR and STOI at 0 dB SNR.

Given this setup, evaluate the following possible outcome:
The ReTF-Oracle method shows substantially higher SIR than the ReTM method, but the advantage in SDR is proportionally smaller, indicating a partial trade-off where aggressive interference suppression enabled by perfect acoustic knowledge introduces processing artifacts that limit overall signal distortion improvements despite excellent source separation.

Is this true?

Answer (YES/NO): NO